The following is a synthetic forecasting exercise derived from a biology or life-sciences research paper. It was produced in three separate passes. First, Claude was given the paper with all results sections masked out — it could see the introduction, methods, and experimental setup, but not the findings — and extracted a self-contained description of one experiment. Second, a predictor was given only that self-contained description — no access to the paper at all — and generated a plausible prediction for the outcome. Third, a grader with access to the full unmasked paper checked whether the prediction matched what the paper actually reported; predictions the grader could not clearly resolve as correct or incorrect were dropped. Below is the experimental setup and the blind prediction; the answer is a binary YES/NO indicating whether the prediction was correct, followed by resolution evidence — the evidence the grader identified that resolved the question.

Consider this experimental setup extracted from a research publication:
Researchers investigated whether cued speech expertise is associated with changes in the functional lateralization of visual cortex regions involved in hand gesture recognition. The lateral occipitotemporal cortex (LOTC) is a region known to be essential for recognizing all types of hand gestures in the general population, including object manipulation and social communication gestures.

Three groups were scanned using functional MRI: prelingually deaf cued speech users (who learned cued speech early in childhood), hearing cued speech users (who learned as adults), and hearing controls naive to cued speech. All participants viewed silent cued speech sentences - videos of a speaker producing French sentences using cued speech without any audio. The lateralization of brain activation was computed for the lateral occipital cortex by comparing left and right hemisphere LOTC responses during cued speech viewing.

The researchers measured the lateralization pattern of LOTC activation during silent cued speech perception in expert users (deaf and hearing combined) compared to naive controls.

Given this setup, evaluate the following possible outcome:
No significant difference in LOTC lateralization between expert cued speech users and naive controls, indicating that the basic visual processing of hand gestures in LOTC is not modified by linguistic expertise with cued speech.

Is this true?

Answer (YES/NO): NO